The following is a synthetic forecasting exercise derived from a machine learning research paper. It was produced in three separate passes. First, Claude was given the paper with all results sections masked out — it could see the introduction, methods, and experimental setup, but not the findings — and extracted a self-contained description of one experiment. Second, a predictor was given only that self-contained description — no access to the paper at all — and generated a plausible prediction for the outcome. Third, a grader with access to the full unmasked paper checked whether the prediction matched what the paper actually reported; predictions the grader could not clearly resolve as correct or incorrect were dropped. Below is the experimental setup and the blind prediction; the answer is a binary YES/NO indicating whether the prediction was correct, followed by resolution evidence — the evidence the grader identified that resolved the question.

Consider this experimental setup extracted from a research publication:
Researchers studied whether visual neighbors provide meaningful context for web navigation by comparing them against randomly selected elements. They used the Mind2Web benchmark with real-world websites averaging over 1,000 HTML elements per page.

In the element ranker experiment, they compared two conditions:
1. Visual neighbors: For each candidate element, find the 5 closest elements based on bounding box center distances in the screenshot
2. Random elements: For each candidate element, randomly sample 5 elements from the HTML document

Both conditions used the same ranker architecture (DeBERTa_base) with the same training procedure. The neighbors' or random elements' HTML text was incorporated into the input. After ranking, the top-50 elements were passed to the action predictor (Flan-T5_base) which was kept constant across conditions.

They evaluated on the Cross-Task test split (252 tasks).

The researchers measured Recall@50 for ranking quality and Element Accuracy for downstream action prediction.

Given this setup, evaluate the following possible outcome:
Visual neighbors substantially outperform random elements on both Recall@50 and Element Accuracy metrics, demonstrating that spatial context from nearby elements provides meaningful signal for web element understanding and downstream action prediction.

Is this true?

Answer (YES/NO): YES